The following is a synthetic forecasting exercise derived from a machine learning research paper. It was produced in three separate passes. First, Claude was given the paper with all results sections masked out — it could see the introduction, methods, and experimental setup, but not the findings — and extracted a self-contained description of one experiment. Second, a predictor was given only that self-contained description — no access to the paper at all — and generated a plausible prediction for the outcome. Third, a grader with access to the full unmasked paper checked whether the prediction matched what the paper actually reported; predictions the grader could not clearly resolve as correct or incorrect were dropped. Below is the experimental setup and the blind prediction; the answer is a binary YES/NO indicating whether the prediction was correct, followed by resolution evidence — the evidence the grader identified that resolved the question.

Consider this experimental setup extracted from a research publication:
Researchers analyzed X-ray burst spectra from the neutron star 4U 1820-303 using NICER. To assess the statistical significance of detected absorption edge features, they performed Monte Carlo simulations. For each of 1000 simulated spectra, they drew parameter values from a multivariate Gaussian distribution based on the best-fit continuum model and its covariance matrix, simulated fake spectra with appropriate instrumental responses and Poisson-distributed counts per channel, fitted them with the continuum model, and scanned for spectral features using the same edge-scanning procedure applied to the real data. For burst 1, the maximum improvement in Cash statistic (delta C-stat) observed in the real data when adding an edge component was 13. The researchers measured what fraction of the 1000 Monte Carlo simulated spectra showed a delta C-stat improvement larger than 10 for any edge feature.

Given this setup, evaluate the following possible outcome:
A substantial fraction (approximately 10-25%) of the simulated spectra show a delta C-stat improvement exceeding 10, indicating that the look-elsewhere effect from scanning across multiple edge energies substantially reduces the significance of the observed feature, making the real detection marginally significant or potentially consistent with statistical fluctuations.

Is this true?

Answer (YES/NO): NO